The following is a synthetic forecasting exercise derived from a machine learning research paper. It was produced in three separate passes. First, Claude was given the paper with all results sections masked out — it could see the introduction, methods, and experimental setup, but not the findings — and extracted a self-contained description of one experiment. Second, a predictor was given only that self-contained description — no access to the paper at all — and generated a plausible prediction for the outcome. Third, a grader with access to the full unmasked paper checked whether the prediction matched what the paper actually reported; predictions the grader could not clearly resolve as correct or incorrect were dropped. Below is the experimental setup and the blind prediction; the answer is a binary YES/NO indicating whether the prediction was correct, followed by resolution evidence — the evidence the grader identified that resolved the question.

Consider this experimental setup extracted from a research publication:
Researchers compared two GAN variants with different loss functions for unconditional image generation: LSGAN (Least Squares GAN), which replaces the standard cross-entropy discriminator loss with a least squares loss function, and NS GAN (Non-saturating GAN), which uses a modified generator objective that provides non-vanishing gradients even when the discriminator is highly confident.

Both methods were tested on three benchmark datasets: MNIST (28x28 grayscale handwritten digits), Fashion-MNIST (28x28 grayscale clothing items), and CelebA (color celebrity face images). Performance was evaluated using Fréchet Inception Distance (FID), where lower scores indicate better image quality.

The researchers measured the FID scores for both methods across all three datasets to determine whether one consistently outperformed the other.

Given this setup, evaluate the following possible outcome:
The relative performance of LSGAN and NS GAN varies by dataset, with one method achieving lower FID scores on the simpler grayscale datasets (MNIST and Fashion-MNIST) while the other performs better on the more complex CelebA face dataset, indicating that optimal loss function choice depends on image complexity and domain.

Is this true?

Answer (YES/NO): YES